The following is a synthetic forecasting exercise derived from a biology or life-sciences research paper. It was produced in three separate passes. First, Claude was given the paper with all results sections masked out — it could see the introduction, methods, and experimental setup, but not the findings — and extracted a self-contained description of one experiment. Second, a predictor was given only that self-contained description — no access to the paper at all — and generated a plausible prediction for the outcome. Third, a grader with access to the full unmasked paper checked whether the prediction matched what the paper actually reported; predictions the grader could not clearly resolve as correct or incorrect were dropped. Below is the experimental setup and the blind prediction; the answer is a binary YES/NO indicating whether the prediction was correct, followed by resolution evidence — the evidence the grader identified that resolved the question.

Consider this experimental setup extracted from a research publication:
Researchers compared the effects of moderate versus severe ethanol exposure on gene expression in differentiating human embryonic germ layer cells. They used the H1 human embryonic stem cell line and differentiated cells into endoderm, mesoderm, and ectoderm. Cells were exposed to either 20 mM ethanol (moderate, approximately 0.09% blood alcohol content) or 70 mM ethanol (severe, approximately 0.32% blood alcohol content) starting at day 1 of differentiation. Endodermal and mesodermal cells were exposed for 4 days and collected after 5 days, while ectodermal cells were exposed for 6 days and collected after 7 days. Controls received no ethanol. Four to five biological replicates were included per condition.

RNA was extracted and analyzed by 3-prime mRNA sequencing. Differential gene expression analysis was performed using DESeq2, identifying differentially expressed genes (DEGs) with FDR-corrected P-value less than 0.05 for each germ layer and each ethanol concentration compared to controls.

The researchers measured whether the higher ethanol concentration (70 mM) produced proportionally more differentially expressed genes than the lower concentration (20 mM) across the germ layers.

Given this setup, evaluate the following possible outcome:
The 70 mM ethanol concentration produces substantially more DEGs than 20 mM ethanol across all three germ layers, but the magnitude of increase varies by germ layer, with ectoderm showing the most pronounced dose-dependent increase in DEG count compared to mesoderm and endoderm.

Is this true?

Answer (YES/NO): NO